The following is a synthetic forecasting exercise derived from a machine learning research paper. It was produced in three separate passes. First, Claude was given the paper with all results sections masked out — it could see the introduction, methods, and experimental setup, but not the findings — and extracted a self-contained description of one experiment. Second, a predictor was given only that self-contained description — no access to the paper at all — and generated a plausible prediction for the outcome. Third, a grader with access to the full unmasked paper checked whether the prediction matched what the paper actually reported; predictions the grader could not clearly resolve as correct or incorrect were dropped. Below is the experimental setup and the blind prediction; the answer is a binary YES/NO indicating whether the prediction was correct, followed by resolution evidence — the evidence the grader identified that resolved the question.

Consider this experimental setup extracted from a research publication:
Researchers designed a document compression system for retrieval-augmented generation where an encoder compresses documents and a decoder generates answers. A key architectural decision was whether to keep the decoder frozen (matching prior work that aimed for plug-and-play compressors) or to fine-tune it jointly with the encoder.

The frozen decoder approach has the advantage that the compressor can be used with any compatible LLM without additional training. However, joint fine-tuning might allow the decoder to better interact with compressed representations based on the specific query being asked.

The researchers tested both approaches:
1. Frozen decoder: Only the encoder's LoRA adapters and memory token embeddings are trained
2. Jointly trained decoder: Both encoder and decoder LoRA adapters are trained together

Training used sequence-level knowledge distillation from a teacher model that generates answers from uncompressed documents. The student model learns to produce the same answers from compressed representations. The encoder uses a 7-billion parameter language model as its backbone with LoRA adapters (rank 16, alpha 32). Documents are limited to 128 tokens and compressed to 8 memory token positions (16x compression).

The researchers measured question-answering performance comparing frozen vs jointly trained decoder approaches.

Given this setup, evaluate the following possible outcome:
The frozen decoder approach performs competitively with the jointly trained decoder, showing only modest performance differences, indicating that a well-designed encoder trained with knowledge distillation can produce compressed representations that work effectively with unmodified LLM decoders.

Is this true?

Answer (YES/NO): NO